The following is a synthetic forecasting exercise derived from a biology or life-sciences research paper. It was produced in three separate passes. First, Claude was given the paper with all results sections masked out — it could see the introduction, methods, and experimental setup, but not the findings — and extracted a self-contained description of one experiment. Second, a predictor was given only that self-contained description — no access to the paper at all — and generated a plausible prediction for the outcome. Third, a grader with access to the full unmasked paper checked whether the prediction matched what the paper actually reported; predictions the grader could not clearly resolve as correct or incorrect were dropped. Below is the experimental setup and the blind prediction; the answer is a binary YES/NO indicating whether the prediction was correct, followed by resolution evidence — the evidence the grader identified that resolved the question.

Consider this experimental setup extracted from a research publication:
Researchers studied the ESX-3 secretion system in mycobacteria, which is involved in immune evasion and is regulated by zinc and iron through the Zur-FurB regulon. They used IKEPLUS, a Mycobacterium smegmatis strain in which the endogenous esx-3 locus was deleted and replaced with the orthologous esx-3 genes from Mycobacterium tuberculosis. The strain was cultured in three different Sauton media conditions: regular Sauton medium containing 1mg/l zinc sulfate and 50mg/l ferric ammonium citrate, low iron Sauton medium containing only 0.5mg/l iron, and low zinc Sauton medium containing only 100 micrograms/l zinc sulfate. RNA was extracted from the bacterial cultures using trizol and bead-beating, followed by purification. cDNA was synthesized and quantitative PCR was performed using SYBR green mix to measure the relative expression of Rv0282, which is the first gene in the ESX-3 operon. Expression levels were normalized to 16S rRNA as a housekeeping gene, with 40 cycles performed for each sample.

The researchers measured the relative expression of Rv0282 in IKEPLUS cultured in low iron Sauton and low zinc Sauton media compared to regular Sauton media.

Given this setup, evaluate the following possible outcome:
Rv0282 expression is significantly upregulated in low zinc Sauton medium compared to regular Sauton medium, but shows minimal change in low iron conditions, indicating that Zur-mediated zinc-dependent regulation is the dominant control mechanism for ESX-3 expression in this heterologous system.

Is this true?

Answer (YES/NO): NO